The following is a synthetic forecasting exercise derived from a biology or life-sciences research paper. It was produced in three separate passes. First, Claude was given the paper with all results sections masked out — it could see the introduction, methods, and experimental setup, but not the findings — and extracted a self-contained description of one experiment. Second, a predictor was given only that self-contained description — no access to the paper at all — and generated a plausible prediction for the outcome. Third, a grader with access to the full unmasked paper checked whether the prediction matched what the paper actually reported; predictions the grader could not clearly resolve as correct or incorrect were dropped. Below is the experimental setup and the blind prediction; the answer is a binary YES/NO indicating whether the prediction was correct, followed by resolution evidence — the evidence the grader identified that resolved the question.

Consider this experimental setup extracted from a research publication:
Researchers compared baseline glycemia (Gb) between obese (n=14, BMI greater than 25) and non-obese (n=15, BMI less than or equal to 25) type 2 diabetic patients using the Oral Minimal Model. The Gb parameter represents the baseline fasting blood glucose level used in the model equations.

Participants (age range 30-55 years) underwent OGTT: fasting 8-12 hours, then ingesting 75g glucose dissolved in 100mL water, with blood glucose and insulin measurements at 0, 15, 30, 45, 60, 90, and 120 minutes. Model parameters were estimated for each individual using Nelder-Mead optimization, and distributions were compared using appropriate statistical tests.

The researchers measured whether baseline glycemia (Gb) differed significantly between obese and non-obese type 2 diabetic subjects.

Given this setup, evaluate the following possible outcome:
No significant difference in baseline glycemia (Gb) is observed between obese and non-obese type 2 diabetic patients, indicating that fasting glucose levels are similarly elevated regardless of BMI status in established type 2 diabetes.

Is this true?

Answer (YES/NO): NO